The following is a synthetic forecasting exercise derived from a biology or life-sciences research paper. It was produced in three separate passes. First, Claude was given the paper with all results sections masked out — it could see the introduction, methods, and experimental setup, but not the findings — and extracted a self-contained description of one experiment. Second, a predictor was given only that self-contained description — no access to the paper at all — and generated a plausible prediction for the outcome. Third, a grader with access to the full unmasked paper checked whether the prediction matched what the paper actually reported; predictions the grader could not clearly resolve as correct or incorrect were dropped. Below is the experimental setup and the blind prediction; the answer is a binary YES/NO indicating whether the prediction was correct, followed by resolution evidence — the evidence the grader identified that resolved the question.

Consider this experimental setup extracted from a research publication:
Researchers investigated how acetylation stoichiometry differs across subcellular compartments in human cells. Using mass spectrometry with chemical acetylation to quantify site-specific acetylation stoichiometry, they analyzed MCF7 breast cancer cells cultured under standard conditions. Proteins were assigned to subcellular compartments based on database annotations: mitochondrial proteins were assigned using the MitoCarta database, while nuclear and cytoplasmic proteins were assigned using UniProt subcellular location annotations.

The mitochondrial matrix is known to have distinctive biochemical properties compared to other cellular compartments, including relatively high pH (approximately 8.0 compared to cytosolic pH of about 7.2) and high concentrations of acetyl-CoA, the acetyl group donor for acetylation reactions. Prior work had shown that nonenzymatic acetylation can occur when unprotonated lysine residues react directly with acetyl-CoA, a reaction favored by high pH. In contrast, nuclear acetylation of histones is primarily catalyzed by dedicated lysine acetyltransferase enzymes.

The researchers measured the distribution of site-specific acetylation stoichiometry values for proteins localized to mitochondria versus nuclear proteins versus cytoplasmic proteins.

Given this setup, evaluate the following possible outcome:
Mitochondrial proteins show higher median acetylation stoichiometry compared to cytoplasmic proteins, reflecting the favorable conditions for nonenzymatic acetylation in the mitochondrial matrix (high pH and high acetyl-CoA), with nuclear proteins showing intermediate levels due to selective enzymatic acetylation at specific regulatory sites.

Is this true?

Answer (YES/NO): NO